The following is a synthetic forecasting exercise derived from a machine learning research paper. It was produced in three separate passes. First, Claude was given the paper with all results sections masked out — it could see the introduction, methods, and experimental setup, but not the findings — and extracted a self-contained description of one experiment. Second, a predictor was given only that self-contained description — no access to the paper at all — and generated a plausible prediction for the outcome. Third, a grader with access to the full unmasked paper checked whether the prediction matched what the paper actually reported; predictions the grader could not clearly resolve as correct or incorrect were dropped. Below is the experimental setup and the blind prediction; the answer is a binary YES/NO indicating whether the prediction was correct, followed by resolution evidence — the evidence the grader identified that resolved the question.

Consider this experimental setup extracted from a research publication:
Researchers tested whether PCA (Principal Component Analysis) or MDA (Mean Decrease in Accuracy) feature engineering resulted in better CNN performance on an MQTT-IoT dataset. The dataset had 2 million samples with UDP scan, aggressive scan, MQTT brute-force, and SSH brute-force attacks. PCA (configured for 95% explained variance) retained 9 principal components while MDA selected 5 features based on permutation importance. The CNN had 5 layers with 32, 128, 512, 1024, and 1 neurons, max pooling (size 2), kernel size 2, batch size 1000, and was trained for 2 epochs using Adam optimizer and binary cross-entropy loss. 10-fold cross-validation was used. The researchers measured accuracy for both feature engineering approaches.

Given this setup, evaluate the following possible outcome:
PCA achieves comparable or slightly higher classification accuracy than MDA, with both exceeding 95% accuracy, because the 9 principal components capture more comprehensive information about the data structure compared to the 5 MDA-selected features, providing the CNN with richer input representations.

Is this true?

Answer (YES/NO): NO